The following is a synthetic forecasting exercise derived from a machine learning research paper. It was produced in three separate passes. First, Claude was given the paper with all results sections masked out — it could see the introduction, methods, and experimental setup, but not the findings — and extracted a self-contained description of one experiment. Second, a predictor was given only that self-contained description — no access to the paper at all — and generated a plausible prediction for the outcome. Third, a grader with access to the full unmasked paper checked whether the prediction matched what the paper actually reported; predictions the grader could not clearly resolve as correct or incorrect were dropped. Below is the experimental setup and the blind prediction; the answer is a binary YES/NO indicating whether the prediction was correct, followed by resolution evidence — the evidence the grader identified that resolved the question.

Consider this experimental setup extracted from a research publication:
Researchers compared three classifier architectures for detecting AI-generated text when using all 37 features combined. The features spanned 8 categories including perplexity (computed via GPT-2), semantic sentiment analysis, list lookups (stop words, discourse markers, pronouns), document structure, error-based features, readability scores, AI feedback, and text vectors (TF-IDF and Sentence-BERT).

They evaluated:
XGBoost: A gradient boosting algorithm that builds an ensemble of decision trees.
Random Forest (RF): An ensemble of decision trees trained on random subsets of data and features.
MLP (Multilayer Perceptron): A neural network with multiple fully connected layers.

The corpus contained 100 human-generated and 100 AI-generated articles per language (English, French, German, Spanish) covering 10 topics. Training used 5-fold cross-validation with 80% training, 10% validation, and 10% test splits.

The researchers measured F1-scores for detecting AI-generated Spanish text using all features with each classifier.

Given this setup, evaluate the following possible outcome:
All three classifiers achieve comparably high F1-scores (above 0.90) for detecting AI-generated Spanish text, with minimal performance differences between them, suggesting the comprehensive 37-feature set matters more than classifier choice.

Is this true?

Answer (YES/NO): NO